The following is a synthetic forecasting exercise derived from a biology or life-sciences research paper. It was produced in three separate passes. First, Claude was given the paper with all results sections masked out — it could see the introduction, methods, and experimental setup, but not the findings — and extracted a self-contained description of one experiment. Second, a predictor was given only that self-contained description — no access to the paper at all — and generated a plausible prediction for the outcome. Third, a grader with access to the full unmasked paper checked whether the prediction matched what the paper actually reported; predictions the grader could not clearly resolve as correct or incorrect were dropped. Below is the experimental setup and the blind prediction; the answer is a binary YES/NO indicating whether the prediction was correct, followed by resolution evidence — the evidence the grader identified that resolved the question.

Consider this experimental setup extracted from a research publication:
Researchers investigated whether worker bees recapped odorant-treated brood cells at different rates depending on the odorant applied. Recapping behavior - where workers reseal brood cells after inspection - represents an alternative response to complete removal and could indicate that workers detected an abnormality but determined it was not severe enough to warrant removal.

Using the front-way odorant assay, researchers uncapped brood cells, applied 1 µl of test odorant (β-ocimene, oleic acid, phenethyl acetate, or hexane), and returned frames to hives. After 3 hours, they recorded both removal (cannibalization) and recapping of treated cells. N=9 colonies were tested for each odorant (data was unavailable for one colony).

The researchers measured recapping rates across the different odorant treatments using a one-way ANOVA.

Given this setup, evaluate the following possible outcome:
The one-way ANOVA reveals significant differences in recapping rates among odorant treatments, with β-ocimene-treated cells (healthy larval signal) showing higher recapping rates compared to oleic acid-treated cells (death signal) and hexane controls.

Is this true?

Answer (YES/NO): NO